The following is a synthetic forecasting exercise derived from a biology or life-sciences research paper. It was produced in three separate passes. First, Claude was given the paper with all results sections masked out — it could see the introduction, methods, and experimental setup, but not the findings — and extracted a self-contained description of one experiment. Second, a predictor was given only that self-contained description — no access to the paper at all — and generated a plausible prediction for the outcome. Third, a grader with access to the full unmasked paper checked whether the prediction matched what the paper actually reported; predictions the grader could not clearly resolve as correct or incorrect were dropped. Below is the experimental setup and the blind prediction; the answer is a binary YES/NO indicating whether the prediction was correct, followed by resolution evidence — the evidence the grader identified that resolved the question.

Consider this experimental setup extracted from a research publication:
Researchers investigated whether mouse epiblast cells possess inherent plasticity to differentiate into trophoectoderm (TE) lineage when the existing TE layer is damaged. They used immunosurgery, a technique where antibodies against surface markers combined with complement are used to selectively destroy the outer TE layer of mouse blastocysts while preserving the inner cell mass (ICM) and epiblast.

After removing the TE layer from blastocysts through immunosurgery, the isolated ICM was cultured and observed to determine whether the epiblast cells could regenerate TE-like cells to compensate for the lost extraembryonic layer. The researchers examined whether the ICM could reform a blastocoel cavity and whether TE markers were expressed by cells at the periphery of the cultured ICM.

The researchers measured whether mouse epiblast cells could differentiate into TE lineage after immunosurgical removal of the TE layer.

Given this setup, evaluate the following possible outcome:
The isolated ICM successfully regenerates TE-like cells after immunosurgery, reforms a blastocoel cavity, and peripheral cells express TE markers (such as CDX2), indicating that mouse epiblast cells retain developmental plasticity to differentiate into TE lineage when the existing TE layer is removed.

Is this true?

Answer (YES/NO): NO